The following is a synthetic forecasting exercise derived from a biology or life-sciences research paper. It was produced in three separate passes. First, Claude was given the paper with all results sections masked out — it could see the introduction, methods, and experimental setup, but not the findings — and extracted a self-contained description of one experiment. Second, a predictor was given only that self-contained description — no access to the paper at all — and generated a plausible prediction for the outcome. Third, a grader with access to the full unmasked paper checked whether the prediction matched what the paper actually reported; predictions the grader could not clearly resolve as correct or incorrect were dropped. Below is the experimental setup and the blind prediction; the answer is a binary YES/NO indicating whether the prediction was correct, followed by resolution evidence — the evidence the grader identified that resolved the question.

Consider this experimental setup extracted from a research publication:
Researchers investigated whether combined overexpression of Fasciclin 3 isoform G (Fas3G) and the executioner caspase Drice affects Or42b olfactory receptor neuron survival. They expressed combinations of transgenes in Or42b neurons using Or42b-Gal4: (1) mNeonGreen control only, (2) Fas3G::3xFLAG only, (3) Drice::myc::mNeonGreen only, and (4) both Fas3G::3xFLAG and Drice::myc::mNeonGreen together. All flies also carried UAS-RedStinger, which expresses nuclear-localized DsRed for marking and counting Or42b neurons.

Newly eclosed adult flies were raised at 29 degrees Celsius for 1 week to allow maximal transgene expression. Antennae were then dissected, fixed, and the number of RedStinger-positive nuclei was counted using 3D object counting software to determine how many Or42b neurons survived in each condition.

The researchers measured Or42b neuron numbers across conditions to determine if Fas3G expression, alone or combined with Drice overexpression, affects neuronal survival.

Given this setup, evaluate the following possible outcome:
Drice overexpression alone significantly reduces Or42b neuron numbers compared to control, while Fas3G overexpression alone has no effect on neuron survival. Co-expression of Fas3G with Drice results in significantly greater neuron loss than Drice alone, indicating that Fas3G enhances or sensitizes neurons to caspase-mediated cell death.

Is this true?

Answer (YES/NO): NO